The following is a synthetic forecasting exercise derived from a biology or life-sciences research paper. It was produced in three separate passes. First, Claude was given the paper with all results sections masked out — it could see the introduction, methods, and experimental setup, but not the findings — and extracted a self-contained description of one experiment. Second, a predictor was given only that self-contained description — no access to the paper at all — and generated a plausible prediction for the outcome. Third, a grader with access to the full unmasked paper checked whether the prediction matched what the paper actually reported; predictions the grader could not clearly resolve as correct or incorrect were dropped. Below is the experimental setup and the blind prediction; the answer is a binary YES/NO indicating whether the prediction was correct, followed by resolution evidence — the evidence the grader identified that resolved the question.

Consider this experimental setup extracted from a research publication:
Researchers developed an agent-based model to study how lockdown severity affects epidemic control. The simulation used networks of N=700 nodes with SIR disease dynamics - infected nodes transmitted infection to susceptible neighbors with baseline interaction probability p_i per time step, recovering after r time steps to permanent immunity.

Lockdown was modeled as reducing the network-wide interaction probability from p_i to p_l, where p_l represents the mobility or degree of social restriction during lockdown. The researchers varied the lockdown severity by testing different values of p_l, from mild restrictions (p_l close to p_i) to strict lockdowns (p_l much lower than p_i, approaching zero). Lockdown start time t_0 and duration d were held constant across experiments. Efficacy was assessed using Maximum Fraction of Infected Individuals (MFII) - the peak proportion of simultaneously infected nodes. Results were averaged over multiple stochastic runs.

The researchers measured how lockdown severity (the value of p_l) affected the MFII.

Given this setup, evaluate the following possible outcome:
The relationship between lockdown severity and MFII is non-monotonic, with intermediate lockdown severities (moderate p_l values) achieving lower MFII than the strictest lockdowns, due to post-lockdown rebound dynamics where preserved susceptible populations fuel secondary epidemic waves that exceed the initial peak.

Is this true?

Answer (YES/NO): NO